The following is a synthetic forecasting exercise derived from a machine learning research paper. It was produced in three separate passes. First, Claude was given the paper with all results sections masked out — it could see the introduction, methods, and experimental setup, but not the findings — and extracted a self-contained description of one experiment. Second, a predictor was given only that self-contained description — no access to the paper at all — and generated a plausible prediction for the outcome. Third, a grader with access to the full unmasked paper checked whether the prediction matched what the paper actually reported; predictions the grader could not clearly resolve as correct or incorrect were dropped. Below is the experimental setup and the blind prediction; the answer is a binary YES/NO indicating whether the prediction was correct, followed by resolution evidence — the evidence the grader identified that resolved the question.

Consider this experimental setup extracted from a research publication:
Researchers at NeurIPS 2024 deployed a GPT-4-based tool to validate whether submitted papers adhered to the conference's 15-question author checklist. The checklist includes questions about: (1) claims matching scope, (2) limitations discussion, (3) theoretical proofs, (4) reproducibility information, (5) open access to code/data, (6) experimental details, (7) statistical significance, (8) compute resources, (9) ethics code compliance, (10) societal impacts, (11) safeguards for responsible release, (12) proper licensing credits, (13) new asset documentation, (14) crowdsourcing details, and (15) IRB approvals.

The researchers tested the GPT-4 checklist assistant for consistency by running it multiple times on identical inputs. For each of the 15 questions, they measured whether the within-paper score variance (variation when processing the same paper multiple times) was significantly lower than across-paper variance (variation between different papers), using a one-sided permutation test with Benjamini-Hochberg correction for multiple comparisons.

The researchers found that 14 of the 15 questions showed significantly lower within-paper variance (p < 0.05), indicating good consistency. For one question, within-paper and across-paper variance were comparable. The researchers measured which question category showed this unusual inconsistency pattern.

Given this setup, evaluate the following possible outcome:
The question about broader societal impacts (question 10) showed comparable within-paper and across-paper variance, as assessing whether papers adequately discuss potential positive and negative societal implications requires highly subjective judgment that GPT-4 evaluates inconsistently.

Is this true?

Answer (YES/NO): NO